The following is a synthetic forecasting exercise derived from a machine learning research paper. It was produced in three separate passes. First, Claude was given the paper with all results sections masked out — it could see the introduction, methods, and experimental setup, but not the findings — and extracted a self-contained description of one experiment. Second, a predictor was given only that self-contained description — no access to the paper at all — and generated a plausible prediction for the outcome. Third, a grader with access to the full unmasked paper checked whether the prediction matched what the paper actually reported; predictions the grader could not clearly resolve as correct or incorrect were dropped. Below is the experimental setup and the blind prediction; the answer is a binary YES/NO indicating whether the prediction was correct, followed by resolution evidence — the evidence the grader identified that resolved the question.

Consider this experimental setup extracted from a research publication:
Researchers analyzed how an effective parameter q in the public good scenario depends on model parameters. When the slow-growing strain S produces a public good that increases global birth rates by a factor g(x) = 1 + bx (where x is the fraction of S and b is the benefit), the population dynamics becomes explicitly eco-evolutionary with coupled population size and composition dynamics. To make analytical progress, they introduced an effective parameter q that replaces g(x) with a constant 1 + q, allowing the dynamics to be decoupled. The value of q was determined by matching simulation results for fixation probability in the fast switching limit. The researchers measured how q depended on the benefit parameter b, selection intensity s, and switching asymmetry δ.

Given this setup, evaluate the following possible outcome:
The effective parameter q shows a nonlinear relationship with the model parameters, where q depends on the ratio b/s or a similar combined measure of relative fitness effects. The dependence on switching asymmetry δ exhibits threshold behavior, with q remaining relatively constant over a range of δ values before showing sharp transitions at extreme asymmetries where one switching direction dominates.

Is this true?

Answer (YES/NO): NO